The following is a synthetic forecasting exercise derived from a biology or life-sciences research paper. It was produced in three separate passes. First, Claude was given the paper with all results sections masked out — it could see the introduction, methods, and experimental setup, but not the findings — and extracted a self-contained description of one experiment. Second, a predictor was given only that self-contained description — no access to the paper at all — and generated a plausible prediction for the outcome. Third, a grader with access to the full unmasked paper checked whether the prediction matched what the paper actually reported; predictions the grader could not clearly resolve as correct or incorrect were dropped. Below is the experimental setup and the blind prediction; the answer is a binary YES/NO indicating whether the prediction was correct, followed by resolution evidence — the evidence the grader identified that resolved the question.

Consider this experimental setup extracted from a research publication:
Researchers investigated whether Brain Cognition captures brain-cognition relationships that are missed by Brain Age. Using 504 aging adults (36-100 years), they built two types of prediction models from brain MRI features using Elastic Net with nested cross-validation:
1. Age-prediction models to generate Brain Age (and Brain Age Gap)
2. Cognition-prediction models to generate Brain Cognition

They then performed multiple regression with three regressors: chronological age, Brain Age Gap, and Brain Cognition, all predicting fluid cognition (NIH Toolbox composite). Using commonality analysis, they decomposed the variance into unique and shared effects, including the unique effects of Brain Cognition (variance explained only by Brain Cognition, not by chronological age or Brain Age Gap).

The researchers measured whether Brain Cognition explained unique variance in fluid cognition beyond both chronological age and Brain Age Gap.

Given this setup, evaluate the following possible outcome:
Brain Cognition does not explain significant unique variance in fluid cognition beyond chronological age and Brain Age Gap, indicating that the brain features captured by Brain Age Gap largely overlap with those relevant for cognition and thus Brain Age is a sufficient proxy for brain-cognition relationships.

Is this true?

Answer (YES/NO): NO